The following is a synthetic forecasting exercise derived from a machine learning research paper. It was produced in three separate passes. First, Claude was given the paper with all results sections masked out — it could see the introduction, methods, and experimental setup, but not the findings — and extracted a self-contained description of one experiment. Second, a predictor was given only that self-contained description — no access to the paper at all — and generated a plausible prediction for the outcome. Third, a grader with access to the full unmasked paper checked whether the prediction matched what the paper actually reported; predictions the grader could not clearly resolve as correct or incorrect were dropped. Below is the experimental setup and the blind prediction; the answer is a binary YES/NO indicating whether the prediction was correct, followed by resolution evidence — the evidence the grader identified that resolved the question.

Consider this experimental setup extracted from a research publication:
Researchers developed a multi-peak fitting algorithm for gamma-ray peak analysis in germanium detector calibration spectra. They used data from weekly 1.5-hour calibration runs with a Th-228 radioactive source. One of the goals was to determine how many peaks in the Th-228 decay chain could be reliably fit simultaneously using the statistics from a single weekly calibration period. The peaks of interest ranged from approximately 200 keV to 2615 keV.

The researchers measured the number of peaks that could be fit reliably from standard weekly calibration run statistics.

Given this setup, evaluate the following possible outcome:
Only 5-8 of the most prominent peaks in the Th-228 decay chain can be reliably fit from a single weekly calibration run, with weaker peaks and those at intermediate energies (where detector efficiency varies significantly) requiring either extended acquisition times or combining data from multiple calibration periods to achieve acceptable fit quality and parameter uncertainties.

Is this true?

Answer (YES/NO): YES